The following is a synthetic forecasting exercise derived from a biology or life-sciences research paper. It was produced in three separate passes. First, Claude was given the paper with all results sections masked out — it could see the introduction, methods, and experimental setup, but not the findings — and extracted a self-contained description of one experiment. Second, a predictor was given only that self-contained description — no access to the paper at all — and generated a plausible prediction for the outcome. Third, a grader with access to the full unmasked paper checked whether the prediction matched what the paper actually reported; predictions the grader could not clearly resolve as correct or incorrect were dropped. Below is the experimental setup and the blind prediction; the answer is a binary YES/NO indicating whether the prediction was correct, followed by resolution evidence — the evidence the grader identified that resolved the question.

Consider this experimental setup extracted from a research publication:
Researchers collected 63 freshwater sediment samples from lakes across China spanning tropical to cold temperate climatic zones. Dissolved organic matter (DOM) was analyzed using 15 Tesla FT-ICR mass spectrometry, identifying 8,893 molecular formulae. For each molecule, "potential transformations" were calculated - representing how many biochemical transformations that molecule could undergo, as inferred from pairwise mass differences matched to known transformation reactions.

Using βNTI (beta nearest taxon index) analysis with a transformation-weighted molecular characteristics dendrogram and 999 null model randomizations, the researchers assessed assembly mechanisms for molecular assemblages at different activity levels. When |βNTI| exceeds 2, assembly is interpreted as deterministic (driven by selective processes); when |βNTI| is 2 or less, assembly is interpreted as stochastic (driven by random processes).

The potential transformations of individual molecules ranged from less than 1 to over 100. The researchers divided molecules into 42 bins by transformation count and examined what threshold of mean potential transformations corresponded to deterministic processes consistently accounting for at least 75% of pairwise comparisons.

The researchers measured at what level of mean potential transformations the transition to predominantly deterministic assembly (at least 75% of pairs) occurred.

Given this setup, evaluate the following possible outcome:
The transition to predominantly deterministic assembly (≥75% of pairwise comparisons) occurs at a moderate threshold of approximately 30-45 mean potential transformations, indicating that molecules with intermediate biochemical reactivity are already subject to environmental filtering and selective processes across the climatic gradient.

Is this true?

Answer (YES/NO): NO